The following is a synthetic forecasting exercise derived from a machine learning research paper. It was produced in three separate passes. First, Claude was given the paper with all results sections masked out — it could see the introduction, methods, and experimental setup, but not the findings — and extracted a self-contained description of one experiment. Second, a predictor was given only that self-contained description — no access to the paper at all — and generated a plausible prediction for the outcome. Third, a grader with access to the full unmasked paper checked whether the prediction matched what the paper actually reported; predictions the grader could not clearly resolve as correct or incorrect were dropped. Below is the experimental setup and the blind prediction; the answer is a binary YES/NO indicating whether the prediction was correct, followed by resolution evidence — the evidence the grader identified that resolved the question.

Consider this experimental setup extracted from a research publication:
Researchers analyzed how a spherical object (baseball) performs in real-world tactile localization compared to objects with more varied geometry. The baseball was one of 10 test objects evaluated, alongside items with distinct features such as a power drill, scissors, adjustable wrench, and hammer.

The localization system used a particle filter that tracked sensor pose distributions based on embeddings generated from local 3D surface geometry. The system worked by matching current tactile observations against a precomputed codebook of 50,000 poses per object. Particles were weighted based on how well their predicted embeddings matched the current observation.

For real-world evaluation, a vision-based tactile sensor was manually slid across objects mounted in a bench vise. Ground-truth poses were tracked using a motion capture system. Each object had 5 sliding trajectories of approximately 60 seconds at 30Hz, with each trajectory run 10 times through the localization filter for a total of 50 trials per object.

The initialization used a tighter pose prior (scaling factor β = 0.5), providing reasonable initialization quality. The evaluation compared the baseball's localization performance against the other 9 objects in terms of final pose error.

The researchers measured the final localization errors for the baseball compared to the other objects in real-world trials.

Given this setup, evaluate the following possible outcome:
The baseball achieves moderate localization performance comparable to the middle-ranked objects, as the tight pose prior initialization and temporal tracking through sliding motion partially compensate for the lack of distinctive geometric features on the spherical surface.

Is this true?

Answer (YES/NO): NO